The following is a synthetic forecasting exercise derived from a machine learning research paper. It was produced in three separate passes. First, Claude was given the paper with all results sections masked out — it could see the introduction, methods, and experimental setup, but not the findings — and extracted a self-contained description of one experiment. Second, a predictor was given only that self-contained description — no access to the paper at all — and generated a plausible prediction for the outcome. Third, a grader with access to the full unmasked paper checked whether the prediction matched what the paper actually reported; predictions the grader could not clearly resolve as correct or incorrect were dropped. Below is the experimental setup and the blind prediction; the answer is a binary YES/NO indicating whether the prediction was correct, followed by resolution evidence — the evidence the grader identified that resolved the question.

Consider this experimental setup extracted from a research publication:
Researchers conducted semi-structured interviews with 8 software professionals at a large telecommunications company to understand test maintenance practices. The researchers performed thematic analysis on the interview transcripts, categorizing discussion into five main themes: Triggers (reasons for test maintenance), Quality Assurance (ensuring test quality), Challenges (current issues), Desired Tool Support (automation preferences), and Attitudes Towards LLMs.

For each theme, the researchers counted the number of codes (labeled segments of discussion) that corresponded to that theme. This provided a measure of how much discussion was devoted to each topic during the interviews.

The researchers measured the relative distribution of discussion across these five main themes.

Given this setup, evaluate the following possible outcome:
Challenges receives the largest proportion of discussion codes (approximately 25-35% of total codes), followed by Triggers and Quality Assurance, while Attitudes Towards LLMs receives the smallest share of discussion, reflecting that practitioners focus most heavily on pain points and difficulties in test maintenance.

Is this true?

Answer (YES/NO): NO